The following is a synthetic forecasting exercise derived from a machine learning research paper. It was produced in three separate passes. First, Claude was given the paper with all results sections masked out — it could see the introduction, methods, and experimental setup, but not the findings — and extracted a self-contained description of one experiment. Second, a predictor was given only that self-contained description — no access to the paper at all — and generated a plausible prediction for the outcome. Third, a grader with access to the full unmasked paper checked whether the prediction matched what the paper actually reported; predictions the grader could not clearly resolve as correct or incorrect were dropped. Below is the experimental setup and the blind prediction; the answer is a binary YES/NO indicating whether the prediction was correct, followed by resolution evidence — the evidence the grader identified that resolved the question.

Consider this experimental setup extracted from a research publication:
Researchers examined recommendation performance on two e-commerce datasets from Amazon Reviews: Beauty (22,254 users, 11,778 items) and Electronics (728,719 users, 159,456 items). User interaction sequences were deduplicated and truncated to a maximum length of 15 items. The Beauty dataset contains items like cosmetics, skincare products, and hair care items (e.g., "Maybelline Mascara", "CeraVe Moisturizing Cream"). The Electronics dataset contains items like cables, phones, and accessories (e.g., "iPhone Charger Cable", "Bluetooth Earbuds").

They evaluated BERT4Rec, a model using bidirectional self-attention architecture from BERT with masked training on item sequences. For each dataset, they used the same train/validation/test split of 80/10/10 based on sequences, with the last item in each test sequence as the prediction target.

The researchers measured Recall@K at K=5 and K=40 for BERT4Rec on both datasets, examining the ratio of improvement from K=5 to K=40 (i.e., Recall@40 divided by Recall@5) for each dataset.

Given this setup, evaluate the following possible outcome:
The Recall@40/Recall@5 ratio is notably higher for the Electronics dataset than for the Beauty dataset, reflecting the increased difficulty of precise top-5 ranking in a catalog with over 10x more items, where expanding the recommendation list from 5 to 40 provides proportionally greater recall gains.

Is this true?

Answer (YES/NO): NO